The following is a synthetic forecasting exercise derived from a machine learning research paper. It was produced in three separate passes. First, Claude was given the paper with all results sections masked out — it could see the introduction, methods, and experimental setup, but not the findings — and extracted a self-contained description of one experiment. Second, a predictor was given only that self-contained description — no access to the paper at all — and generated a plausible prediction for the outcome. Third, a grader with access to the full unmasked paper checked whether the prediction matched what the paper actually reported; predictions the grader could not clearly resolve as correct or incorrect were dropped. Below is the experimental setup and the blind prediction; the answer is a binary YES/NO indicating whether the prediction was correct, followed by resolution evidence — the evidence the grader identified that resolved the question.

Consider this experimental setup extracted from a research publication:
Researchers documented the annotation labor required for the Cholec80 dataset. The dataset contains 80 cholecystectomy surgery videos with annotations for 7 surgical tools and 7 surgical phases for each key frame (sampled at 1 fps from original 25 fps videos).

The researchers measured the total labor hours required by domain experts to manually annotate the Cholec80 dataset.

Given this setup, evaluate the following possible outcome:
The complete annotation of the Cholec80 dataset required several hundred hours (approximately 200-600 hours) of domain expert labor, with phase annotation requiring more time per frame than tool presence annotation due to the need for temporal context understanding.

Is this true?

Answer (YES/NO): NO